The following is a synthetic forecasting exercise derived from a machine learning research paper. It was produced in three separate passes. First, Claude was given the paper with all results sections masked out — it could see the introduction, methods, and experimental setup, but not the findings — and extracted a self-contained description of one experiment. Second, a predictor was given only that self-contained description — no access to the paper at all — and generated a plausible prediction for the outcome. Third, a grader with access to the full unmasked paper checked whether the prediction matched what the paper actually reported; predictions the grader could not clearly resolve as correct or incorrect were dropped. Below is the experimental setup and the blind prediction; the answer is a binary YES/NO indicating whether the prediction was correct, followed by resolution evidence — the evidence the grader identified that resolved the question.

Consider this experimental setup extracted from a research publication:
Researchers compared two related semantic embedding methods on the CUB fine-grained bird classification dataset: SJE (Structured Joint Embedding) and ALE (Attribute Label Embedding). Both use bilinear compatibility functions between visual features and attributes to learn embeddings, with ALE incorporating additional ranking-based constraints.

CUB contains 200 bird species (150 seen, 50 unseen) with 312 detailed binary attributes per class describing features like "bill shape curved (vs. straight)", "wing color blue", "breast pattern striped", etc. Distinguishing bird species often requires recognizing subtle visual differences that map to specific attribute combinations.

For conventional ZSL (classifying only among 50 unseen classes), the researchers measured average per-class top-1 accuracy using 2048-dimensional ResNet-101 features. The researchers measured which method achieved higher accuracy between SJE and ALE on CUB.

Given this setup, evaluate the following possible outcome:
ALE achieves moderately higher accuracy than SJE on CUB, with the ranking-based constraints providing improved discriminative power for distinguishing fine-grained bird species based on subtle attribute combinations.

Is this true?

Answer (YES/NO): NO